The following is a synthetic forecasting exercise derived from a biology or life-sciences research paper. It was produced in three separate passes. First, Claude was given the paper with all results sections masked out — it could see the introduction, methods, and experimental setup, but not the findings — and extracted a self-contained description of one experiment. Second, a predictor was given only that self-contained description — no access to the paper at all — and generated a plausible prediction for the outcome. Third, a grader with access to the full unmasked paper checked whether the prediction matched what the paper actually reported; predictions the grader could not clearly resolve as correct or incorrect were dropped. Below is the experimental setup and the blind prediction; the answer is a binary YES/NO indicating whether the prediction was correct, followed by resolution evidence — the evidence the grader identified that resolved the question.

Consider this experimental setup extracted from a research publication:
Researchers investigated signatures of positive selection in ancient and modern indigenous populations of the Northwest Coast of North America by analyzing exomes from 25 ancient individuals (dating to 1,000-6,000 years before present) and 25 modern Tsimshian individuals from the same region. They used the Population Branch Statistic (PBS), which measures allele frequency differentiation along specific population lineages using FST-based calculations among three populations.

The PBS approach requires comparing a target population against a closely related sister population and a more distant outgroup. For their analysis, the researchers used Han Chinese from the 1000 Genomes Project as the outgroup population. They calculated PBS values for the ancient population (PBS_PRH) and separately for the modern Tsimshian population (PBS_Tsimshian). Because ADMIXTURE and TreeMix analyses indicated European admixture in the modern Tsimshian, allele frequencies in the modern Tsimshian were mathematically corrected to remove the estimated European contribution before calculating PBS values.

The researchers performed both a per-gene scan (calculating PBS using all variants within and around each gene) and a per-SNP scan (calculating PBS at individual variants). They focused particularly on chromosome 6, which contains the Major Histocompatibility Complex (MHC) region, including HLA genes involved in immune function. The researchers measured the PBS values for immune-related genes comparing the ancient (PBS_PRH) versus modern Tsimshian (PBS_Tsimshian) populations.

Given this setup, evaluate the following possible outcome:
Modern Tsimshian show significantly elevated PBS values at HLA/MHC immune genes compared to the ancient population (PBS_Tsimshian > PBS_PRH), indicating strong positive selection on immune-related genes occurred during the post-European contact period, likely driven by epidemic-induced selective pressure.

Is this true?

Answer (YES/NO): NO